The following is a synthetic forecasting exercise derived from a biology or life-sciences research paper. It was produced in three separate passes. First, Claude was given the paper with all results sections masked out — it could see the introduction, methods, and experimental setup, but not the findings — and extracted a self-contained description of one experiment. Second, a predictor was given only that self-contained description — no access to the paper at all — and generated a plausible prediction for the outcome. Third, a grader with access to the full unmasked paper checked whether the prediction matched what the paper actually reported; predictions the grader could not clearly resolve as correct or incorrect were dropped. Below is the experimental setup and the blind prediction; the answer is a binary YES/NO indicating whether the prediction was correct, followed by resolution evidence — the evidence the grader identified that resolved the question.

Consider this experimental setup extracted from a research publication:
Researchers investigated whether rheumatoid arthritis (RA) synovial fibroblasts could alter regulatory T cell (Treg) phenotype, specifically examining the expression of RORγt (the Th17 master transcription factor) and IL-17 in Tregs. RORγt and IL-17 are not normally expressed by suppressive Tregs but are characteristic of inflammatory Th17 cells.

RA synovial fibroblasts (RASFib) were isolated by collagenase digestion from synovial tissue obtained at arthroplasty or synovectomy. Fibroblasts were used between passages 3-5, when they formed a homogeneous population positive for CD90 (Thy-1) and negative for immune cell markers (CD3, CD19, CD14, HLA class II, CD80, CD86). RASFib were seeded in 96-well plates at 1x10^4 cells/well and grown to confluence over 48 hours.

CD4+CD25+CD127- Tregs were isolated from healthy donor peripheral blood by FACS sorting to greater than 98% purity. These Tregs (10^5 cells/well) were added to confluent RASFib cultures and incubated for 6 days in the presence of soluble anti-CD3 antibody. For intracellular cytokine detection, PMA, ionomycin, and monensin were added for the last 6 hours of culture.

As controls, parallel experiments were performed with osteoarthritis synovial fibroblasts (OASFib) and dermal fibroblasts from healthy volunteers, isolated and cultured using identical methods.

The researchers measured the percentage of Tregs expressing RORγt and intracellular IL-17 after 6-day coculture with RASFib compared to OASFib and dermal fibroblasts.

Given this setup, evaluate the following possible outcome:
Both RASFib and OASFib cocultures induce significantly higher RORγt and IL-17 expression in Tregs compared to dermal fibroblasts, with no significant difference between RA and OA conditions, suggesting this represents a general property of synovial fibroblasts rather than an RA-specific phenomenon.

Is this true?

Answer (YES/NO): NO